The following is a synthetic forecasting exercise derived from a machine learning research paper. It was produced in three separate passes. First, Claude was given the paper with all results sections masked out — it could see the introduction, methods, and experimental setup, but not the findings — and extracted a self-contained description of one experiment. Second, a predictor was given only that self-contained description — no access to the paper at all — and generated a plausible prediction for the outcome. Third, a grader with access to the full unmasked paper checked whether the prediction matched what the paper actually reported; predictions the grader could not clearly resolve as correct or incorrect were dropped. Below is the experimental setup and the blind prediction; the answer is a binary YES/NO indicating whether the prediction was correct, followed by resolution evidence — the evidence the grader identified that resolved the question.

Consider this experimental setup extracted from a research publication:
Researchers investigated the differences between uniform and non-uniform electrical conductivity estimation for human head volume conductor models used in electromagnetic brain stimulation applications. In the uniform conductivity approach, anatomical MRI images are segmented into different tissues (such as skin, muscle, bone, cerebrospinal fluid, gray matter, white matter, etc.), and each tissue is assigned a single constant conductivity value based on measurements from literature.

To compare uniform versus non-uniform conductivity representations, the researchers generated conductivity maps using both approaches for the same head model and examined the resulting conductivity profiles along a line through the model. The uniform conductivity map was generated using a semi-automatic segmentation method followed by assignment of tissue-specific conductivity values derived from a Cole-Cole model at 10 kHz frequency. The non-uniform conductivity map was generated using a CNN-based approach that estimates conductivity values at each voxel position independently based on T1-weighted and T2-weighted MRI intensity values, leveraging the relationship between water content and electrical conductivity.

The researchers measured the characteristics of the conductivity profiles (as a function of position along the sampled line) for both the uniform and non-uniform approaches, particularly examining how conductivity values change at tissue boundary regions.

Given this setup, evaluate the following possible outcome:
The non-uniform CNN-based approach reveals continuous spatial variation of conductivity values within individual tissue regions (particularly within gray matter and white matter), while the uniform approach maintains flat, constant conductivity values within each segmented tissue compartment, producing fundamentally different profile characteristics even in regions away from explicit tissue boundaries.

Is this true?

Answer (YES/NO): NO